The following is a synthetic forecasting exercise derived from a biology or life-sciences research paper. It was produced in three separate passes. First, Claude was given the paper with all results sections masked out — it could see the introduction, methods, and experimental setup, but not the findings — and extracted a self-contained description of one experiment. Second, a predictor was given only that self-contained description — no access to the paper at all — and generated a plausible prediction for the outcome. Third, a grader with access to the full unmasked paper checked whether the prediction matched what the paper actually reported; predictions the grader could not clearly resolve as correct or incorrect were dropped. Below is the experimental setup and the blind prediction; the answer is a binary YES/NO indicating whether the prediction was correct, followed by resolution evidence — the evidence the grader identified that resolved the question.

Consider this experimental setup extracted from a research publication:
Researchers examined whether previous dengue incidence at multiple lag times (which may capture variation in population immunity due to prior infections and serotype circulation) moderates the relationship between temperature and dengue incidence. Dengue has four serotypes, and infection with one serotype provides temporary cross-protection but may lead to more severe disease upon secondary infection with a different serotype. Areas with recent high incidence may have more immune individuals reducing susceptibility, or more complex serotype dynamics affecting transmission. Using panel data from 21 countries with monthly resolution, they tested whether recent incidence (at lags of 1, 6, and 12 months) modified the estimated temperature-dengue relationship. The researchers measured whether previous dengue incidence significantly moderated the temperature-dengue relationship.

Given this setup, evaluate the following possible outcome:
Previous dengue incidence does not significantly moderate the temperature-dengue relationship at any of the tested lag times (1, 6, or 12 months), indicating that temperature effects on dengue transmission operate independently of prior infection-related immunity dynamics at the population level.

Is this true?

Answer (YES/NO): YES